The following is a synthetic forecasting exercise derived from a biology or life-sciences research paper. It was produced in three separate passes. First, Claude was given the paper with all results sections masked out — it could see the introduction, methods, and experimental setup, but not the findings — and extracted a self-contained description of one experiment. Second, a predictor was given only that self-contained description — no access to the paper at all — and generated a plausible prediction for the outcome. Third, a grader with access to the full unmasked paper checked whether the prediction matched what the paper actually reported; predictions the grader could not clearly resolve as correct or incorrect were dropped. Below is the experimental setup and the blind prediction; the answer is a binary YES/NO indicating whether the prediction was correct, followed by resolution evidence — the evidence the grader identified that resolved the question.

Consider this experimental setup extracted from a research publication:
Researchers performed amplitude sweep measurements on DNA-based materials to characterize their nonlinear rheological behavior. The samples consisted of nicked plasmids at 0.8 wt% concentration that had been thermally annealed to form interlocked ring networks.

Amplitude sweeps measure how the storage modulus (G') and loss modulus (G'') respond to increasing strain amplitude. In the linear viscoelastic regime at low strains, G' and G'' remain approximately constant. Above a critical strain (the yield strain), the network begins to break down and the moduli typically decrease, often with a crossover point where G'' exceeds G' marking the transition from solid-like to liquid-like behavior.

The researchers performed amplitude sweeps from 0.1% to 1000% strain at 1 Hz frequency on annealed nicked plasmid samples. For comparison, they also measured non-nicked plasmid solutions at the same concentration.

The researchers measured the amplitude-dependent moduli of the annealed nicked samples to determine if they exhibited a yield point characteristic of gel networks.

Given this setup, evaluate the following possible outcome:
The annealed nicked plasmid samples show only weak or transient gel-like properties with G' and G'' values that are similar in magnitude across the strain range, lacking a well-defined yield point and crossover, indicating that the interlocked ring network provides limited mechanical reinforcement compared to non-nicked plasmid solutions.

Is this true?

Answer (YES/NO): NO